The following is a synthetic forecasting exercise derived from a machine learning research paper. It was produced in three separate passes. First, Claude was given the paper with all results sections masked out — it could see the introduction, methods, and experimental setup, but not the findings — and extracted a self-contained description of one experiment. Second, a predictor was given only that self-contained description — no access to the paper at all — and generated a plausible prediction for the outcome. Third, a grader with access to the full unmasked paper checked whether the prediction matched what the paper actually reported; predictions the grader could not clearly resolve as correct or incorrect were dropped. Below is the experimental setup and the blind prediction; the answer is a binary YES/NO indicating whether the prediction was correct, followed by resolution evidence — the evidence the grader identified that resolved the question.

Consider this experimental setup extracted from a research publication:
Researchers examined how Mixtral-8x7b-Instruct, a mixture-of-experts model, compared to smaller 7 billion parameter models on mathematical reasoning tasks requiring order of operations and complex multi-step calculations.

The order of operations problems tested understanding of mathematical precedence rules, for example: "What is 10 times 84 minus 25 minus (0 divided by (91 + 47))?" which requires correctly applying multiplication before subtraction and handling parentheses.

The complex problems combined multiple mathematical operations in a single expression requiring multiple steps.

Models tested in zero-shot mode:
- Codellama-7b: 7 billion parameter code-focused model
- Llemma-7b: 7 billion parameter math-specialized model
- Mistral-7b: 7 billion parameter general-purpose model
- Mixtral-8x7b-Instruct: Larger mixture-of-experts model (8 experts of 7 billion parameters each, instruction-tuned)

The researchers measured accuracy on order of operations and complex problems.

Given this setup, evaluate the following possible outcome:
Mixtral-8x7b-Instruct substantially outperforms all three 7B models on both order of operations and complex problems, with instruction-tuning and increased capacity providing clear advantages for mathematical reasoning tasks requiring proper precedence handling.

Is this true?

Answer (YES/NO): NO